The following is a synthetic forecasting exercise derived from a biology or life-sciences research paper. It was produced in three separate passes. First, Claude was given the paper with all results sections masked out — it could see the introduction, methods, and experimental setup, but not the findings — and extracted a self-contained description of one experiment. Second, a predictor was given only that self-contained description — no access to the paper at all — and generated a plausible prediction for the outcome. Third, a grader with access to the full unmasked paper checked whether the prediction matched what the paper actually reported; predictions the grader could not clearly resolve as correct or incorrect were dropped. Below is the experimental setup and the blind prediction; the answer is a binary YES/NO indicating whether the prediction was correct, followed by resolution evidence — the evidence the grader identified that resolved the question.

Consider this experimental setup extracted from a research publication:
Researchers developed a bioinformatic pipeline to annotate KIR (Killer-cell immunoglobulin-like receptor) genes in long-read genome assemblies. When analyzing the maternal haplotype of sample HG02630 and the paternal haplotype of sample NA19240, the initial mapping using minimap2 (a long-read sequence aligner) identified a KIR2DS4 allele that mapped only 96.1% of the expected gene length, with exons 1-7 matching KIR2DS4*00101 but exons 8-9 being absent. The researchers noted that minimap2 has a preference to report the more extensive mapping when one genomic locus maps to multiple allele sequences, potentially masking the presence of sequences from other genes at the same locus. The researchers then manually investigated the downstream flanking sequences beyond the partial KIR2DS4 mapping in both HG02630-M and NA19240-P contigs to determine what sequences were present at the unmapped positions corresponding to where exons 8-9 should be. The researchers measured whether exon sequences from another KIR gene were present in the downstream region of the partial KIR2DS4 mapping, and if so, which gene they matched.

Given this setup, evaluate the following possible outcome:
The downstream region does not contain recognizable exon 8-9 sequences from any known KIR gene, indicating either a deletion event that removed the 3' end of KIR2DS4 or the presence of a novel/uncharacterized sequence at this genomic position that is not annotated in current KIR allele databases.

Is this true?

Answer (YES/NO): NO